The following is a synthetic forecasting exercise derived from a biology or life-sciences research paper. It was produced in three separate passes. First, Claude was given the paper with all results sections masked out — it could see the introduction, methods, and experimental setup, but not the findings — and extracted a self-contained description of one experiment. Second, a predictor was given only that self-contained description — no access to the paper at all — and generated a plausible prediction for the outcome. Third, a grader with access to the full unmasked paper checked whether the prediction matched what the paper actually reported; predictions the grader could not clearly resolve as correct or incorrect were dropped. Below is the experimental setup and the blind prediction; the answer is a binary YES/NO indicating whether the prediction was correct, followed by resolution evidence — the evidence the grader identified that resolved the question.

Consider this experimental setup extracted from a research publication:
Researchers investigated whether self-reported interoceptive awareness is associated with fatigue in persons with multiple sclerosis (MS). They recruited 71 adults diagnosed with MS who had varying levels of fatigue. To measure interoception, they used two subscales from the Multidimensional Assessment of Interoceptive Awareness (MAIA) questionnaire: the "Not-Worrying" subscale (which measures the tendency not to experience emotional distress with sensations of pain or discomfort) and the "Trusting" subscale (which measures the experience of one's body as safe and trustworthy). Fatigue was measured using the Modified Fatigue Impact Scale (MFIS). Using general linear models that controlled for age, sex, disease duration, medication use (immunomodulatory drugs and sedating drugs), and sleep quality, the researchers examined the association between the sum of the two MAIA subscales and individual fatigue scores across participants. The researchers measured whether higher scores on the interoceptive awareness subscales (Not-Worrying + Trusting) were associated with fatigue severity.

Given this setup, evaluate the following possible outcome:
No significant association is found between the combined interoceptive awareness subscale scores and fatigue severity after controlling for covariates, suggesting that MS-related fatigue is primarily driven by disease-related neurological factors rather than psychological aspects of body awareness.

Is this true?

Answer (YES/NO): NO